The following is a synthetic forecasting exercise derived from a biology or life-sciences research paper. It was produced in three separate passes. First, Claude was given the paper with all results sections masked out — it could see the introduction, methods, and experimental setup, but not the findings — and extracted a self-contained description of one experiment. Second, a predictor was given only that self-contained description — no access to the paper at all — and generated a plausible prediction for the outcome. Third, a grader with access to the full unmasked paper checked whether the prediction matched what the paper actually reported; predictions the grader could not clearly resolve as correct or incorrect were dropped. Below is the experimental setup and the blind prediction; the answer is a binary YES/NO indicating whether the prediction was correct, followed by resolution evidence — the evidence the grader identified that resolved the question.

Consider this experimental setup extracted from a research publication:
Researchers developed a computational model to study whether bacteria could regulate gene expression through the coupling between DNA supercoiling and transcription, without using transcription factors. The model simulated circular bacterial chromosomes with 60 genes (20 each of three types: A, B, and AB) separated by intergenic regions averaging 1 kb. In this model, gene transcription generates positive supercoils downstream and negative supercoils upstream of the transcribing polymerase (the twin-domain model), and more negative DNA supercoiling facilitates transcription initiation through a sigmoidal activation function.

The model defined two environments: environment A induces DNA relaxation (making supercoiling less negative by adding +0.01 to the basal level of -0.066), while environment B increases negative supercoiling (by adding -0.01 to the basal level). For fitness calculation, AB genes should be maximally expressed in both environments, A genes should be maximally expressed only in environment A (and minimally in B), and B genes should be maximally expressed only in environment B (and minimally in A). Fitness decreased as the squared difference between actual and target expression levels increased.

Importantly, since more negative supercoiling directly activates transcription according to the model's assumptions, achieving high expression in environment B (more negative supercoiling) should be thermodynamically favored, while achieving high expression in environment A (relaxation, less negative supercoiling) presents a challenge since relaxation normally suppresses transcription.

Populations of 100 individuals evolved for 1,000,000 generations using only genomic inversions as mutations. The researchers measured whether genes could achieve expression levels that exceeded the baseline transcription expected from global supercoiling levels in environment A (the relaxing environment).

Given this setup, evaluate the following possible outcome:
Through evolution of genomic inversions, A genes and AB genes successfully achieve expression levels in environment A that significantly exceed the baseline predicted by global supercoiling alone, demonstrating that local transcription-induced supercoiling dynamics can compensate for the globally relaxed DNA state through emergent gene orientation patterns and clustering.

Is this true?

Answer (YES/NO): YES